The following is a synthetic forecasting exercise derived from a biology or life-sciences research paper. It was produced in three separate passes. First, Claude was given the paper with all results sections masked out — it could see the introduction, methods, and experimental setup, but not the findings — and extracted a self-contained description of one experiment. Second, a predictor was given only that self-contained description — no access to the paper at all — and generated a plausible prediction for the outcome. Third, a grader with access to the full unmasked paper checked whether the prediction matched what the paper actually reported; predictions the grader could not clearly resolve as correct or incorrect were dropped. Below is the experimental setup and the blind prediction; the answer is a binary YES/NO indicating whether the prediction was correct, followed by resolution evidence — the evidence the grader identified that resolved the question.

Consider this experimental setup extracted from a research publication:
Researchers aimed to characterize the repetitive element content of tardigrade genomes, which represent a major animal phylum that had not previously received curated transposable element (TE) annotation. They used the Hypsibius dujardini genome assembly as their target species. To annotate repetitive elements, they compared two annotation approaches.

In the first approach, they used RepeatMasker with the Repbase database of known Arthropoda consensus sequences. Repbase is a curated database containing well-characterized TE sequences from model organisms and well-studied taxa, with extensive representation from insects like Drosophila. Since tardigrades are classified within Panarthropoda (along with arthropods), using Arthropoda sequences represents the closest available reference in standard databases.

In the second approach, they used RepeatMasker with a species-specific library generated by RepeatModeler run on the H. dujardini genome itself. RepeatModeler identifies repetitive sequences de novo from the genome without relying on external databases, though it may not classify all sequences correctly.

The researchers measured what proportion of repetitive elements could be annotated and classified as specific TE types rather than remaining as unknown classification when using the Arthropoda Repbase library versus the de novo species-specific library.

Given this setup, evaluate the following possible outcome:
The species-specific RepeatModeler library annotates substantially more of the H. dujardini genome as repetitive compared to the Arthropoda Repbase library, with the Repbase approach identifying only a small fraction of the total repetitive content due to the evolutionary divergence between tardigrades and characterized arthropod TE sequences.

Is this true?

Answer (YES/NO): YES